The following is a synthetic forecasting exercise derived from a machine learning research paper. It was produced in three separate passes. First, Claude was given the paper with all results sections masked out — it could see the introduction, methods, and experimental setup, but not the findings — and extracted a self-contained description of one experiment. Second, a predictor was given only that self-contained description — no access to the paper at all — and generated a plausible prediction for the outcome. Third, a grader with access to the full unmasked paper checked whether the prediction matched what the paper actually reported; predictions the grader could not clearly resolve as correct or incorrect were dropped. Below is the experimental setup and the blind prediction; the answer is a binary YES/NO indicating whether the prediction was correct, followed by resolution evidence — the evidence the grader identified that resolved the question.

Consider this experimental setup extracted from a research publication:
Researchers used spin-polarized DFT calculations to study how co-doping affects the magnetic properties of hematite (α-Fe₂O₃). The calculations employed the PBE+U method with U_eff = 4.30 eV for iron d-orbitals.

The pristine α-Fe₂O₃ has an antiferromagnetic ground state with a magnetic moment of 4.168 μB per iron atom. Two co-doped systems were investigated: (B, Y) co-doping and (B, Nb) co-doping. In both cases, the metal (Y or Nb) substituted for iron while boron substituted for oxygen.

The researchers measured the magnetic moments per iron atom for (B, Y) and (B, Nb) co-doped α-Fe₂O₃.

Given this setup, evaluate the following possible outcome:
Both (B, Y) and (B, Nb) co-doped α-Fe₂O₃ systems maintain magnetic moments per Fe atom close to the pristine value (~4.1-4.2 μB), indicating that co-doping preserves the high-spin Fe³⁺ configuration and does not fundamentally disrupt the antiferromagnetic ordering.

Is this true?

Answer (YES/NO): YES